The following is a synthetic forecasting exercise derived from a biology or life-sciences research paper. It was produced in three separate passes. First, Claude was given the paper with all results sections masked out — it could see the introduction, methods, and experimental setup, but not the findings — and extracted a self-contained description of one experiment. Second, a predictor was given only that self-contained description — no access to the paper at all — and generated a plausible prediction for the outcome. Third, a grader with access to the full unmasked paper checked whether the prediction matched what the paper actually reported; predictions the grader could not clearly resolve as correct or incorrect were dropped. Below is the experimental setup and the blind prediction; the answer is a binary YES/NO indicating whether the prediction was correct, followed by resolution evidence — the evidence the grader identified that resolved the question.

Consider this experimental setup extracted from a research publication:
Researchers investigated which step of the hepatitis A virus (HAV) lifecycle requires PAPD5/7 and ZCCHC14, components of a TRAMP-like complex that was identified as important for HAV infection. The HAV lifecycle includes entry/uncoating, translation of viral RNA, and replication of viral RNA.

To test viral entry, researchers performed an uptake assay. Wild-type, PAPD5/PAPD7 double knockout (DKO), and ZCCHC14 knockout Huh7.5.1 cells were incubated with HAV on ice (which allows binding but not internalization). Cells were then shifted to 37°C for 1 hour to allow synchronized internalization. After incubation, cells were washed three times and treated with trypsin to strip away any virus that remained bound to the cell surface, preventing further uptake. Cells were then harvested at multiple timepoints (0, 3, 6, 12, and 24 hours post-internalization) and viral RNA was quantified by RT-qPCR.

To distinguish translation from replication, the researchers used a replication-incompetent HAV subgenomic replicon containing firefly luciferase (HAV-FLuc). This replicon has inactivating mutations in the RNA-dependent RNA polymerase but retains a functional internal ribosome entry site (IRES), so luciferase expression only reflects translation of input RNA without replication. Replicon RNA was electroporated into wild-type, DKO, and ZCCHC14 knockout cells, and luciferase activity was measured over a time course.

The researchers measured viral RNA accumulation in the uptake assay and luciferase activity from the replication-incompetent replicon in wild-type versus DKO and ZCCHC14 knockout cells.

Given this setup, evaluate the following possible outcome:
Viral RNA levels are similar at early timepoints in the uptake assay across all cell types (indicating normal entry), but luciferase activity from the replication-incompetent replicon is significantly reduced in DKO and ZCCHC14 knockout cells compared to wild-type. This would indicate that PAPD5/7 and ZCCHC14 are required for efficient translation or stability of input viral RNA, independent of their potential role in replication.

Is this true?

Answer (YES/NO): YES